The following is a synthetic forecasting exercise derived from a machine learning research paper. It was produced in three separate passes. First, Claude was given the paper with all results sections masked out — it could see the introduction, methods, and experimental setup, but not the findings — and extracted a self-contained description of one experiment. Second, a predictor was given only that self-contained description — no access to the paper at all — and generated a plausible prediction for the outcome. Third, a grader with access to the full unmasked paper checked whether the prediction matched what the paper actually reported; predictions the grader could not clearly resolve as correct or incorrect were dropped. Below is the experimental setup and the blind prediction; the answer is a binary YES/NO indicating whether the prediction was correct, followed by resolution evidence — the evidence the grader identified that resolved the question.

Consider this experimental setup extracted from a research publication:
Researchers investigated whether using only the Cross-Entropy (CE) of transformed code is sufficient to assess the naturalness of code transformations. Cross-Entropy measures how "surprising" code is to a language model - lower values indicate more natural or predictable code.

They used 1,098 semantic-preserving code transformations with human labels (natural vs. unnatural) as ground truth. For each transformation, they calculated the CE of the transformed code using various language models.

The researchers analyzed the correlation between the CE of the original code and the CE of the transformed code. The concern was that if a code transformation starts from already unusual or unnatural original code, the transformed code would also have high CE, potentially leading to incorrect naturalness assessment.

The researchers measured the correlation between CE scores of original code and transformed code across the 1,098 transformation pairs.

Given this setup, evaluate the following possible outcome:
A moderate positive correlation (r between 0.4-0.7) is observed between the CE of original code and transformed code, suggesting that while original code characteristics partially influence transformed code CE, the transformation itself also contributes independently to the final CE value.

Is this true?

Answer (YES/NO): NO